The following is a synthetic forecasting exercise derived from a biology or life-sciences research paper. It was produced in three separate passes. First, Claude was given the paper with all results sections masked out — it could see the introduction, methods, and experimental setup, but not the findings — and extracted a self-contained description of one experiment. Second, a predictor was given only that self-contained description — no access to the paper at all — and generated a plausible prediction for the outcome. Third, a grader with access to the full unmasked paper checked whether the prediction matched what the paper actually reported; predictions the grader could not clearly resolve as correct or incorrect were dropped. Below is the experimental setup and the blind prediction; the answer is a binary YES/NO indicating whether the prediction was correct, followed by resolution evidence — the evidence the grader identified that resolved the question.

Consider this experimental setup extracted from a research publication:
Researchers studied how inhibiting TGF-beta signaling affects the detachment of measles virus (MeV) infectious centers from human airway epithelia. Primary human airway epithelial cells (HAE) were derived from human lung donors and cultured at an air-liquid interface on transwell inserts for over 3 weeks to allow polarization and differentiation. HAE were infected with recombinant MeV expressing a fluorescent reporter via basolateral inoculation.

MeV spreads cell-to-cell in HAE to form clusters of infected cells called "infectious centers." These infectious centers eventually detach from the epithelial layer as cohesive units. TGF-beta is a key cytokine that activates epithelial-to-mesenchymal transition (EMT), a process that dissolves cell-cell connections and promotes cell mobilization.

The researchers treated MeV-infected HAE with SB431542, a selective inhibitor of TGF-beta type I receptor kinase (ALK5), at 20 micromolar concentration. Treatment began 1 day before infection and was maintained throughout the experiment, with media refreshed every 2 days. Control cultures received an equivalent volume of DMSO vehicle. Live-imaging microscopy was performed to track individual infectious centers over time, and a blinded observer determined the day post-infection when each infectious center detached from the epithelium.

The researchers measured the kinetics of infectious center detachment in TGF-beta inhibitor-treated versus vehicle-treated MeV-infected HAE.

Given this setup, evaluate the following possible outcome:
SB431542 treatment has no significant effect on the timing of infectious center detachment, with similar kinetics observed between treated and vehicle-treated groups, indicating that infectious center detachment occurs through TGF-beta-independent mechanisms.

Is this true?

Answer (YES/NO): NO